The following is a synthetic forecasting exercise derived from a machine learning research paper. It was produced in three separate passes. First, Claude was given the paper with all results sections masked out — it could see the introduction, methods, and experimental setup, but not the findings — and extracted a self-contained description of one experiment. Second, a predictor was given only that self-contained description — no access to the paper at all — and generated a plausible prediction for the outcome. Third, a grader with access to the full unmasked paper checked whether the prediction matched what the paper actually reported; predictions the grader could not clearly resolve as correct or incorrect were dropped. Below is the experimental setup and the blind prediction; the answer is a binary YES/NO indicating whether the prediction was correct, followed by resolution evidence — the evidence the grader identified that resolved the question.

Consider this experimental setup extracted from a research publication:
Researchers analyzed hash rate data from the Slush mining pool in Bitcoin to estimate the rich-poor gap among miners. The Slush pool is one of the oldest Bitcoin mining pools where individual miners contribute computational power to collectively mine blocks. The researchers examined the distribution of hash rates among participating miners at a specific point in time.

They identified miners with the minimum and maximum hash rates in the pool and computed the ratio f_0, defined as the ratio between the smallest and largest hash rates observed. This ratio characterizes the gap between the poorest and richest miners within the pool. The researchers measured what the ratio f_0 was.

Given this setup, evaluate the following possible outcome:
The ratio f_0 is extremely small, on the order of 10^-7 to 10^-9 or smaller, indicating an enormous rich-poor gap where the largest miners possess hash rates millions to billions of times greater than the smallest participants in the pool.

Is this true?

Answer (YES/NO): YES